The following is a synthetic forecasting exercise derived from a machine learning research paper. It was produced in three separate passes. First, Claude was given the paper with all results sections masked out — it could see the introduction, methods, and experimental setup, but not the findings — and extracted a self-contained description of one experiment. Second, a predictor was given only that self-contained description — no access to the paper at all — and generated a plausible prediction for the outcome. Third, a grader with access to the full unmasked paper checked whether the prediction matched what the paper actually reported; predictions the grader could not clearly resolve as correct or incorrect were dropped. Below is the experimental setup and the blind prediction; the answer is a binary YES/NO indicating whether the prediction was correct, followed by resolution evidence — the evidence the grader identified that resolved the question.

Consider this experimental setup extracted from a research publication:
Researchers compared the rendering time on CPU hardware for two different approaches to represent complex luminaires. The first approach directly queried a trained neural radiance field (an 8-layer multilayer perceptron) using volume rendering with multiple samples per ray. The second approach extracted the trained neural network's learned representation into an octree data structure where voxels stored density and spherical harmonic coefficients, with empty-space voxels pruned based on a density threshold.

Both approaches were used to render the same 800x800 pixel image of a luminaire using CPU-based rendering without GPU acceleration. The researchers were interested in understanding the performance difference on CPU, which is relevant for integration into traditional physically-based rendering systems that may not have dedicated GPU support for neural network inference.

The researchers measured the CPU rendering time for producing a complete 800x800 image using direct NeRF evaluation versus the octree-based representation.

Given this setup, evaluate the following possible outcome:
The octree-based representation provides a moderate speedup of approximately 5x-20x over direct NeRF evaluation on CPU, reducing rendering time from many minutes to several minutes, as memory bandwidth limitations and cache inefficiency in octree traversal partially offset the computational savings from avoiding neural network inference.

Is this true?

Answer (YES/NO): NO